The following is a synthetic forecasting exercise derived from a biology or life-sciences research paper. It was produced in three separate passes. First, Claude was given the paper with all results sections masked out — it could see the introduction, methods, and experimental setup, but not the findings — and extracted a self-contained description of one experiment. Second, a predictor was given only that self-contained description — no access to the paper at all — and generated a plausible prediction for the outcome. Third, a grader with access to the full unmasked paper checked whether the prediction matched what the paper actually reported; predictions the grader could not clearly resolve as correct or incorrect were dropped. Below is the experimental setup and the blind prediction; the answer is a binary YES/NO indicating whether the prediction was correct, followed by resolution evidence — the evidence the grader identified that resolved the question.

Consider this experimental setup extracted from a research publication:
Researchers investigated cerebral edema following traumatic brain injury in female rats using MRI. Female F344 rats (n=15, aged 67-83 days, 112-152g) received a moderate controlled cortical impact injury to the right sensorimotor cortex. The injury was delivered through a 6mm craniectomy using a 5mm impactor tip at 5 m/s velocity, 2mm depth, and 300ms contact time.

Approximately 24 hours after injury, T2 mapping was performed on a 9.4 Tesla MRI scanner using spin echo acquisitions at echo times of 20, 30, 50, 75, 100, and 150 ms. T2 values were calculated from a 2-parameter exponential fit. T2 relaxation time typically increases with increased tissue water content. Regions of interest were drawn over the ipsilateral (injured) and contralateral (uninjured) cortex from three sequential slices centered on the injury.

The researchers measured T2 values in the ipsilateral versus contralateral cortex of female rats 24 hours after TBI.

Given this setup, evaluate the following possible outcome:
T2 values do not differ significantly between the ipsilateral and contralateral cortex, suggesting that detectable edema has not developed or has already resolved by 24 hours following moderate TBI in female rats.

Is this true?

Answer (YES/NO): NO